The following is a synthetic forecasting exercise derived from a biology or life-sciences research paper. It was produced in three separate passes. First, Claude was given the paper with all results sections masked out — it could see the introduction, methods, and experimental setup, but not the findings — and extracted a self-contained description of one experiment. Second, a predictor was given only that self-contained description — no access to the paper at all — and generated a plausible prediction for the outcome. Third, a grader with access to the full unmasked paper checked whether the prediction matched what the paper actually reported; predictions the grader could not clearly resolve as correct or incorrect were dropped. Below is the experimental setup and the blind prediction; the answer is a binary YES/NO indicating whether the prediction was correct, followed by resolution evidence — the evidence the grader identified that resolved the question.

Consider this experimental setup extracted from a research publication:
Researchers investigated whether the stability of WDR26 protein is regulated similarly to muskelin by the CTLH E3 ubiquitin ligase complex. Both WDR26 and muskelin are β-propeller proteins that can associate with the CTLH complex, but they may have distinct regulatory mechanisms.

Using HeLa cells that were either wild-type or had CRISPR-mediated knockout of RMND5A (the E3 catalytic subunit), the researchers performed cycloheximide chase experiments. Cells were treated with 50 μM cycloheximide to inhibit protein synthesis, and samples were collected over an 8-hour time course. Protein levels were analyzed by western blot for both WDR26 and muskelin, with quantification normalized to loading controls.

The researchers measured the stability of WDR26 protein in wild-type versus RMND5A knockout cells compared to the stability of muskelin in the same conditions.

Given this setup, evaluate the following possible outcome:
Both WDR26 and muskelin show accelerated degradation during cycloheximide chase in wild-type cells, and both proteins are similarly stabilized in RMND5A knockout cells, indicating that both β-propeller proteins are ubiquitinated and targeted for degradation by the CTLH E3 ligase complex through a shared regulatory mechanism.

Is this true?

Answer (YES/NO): NO